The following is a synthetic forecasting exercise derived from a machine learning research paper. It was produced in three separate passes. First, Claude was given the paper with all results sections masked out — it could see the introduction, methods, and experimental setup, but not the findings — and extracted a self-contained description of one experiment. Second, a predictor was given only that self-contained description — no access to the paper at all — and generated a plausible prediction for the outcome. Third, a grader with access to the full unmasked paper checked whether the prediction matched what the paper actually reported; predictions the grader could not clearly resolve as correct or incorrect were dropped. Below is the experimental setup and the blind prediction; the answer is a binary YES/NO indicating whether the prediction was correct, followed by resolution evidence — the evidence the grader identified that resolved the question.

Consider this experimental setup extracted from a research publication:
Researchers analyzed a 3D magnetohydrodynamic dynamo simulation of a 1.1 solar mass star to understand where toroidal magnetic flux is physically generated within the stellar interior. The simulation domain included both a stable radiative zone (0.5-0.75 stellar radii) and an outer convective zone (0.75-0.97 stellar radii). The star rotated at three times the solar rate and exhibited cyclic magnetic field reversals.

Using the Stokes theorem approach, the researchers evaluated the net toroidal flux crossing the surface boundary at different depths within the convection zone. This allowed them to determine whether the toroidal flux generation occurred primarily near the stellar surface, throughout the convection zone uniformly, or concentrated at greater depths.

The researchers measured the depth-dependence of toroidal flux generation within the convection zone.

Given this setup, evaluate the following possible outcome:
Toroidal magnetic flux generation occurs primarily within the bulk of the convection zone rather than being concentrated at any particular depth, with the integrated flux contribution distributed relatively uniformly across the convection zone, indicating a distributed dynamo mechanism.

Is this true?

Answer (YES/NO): NO